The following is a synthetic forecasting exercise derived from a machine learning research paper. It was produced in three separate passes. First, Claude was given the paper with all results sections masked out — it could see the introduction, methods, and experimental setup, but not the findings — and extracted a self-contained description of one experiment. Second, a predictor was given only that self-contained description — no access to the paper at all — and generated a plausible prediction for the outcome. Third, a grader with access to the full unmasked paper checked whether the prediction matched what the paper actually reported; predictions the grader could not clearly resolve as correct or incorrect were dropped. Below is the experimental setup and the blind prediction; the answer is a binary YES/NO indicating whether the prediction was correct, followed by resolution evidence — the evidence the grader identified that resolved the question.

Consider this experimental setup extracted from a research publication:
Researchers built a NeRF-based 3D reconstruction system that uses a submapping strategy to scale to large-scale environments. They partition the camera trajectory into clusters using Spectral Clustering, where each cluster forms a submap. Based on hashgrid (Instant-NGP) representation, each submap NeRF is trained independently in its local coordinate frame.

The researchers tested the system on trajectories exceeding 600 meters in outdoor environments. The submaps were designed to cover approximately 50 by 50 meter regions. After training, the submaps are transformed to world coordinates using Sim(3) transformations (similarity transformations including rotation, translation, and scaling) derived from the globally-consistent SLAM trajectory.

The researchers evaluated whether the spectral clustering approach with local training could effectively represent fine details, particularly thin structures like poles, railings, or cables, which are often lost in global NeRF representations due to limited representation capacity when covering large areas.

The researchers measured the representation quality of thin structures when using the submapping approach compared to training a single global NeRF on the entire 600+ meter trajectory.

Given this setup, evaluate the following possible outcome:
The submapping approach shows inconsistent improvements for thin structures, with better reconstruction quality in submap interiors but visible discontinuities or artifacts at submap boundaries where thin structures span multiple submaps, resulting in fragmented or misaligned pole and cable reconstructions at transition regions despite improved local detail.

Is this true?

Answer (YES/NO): NO